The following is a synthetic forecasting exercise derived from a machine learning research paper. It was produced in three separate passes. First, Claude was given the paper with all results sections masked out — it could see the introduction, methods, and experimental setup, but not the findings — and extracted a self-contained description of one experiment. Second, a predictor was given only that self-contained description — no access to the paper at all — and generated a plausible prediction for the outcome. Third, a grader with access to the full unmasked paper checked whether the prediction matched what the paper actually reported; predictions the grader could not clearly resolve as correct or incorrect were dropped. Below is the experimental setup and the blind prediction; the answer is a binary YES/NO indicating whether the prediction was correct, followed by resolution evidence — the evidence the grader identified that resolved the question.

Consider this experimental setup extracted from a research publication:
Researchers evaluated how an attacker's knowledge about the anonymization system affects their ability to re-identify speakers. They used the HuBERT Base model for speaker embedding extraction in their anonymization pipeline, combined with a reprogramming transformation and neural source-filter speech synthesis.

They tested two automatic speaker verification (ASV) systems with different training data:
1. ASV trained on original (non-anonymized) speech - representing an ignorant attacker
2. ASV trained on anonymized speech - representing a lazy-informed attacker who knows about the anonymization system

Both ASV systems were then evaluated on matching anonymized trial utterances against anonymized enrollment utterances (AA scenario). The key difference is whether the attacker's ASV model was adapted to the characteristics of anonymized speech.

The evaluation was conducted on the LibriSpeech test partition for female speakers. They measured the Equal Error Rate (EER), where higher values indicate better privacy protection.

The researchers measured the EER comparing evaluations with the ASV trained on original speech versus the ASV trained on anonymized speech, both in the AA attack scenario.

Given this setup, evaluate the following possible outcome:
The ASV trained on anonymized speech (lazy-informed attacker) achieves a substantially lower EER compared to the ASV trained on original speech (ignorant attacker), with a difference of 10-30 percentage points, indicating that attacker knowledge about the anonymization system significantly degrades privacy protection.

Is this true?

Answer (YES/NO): YES